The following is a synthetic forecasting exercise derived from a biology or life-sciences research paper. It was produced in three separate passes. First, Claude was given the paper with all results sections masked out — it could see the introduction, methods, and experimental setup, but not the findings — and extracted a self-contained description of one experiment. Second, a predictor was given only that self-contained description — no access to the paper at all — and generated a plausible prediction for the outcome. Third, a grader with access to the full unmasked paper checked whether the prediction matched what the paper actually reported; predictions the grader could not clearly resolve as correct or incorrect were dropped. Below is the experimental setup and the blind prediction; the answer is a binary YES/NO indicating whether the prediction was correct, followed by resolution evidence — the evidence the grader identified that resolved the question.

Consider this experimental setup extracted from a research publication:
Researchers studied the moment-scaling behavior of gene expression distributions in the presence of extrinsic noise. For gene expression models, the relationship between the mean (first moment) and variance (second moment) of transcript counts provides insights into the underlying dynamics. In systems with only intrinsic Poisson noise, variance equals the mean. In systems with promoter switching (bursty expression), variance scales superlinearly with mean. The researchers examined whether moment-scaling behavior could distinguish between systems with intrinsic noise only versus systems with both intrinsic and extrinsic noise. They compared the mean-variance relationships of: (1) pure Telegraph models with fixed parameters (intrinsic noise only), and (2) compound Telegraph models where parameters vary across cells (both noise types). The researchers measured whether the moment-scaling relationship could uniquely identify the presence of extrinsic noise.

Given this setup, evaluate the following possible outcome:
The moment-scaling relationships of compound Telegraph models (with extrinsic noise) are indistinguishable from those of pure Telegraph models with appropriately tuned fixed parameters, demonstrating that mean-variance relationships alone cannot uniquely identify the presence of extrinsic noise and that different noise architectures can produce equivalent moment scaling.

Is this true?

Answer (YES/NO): YES